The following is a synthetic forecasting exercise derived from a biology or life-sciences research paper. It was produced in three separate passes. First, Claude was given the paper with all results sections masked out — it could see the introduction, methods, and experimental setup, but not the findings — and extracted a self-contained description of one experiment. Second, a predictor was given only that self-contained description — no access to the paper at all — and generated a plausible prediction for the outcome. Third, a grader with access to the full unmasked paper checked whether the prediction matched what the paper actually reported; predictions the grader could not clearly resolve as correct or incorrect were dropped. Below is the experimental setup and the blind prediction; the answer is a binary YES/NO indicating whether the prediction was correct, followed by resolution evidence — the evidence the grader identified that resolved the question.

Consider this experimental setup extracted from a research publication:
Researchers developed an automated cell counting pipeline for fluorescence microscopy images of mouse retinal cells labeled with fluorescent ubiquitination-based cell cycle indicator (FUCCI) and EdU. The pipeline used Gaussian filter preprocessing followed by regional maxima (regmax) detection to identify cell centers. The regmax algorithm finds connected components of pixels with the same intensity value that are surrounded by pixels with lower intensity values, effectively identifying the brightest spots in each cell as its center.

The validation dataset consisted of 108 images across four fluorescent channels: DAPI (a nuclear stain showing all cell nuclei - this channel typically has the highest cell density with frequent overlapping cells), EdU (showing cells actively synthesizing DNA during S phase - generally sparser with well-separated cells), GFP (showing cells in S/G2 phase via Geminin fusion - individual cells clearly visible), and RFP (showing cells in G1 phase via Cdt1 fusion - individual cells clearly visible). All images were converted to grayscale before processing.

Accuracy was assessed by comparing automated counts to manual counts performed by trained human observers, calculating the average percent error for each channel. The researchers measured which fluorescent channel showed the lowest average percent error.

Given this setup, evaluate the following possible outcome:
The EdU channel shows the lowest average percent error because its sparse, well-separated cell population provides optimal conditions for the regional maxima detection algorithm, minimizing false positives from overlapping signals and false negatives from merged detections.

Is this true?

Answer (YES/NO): NO